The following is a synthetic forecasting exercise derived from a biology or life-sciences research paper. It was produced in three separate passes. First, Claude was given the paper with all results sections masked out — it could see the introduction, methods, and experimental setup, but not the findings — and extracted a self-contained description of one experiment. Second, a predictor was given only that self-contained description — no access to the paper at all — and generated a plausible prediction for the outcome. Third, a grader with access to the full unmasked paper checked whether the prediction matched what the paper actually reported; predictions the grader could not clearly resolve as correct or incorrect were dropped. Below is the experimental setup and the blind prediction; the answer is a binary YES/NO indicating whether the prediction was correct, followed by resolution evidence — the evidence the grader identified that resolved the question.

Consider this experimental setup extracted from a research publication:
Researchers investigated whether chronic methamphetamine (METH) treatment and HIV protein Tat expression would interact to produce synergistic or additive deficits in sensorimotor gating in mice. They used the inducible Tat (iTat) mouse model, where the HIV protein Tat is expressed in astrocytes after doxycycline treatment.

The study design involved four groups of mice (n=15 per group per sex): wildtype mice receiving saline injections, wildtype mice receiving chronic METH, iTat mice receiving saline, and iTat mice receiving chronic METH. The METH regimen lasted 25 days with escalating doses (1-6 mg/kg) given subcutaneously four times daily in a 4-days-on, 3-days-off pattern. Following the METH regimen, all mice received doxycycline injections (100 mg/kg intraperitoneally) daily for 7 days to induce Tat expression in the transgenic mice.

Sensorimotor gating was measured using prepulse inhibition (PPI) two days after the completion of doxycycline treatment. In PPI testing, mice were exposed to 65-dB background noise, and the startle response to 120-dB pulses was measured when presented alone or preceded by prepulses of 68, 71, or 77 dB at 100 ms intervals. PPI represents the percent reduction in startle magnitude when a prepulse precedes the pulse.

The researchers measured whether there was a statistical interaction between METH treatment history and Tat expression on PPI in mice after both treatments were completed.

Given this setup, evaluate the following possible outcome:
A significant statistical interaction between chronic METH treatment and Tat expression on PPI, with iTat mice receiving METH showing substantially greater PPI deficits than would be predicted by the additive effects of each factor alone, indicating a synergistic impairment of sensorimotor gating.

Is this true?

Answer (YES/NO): NO